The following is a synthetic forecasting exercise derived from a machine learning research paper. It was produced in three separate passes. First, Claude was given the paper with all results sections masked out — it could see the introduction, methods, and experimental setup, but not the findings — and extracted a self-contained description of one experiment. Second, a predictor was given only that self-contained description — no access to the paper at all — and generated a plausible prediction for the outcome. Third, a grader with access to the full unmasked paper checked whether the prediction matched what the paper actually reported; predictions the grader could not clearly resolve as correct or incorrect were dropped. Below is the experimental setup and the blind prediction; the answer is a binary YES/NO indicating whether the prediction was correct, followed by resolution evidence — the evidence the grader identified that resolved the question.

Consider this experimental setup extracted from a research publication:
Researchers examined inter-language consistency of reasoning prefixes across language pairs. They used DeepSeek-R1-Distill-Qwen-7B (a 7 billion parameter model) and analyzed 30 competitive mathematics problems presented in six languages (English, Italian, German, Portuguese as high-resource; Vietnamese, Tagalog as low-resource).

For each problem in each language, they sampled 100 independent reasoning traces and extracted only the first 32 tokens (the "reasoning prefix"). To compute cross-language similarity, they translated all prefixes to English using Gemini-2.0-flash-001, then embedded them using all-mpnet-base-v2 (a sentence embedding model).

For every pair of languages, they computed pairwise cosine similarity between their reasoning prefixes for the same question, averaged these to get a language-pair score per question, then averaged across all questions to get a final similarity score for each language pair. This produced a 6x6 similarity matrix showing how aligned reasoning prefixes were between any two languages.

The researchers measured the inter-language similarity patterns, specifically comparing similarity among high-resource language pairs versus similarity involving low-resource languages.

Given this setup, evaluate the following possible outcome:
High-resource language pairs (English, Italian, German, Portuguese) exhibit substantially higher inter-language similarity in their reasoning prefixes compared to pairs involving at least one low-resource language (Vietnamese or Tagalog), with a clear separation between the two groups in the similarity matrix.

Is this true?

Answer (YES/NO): YES